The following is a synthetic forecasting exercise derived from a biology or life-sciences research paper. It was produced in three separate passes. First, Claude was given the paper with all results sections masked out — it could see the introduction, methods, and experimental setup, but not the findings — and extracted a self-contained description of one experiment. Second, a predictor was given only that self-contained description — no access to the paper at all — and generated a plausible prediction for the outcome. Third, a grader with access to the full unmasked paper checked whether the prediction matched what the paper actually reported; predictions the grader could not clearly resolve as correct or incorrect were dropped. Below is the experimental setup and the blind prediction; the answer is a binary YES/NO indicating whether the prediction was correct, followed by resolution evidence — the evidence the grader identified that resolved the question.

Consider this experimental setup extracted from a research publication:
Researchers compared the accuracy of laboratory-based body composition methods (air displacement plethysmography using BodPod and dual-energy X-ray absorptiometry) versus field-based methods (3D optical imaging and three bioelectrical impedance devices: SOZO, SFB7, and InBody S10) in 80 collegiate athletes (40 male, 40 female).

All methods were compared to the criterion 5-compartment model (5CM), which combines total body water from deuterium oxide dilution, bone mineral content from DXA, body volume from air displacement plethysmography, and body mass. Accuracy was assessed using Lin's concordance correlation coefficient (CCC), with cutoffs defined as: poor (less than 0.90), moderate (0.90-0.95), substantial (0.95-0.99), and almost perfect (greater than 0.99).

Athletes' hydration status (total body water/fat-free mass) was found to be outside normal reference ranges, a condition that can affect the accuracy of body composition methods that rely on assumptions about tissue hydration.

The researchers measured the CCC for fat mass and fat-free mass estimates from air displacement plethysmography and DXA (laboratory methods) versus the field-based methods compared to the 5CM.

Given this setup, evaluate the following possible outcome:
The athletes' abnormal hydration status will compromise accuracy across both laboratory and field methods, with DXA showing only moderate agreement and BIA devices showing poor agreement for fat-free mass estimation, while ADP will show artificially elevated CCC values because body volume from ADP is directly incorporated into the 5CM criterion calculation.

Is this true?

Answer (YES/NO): NO